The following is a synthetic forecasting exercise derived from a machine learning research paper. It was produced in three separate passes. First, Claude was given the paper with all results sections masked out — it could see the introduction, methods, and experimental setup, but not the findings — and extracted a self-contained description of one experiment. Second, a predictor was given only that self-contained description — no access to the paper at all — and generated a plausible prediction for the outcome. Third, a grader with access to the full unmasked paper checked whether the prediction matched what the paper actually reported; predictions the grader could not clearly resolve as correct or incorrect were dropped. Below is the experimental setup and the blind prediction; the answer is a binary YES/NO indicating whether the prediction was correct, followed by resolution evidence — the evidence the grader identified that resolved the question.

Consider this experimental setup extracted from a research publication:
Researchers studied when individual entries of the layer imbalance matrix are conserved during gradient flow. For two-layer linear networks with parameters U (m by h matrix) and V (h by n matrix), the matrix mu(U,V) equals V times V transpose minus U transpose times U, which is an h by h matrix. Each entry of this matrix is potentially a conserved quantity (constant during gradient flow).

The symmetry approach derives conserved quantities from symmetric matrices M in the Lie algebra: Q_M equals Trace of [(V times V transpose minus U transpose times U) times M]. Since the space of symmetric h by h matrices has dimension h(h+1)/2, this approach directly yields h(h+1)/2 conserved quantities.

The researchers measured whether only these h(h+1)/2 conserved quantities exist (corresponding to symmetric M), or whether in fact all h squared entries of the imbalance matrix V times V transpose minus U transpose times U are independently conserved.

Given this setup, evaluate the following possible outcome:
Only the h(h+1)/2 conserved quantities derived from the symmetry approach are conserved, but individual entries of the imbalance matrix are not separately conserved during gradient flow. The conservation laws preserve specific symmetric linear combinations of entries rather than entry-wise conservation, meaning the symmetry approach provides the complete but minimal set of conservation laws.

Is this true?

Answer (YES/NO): NO